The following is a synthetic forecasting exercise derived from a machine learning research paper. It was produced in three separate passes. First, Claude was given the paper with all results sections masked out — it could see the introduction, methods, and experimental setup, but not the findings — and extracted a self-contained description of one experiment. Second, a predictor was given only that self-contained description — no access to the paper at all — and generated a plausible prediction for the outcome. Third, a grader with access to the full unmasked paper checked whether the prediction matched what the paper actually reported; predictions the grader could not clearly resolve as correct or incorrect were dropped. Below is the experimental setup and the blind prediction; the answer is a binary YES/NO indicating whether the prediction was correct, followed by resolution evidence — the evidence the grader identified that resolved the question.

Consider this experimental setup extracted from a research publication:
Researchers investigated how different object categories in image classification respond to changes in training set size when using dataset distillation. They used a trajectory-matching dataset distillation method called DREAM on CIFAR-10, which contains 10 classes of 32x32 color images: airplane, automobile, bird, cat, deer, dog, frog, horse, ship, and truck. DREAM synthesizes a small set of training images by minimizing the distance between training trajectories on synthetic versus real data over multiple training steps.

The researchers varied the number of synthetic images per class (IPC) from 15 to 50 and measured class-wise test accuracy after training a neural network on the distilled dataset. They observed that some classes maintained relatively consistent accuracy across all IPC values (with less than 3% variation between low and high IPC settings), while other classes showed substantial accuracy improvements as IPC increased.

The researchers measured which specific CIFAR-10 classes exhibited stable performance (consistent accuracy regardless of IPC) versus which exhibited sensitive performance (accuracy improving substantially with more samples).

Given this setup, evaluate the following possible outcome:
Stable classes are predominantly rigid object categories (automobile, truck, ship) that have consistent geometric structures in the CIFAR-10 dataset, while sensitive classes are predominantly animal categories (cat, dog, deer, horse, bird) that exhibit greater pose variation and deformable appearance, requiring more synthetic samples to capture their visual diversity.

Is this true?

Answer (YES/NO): NO